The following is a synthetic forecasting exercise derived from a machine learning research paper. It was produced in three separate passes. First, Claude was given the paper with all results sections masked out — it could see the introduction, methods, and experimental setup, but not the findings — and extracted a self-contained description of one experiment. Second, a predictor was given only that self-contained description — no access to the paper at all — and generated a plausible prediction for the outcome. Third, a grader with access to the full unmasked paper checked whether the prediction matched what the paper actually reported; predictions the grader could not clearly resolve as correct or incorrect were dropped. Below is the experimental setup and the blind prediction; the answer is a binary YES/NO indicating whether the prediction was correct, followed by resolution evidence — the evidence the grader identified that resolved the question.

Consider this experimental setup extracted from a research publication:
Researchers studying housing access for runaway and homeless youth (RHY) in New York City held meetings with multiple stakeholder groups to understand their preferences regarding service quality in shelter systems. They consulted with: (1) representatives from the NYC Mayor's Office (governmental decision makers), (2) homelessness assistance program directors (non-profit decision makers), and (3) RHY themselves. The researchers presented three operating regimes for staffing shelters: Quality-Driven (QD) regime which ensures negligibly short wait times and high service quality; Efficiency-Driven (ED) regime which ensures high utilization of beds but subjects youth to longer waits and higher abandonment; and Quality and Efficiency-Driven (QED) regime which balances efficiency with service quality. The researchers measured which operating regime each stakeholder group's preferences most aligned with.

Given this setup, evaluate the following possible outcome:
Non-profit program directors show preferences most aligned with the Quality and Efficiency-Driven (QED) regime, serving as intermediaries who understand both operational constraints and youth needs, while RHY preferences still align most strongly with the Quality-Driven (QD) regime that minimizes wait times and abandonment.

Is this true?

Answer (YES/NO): YES